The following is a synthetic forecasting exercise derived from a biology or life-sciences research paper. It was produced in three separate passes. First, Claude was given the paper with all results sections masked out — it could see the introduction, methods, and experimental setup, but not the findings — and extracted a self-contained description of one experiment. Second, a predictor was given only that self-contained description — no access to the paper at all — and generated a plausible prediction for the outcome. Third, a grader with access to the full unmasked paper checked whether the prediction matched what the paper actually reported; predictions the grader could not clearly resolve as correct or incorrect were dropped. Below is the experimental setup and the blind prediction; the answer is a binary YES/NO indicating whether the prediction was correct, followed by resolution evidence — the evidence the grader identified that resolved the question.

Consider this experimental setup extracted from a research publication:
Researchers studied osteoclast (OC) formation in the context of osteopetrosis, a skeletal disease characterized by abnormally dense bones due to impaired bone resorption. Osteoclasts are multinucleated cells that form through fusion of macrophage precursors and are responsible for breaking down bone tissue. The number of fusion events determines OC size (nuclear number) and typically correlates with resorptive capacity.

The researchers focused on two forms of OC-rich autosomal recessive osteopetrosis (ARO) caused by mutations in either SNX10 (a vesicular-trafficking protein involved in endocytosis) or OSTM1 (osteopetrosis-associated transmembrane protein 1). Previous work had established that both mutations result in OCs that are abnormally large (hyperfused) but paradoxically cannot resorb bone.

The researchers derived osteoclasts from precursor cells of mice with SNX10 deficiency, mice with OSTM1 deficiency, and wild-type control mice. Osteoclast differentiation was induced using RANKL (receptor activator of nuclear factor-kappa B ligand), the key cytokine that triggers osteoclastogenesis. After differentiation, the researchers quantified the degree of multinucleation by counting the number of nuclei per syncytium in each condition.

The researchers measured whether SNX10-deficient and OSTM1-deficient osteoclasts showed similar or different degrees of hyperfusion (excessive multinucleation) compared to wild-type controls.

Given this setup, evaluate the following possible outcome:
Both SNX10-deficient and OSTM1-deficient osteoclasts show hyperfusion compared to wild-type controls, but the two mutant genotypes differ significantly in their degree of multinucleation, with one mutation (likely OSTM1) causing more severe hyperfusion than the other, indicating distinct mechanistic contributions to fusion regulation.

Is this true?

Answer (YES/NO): YES